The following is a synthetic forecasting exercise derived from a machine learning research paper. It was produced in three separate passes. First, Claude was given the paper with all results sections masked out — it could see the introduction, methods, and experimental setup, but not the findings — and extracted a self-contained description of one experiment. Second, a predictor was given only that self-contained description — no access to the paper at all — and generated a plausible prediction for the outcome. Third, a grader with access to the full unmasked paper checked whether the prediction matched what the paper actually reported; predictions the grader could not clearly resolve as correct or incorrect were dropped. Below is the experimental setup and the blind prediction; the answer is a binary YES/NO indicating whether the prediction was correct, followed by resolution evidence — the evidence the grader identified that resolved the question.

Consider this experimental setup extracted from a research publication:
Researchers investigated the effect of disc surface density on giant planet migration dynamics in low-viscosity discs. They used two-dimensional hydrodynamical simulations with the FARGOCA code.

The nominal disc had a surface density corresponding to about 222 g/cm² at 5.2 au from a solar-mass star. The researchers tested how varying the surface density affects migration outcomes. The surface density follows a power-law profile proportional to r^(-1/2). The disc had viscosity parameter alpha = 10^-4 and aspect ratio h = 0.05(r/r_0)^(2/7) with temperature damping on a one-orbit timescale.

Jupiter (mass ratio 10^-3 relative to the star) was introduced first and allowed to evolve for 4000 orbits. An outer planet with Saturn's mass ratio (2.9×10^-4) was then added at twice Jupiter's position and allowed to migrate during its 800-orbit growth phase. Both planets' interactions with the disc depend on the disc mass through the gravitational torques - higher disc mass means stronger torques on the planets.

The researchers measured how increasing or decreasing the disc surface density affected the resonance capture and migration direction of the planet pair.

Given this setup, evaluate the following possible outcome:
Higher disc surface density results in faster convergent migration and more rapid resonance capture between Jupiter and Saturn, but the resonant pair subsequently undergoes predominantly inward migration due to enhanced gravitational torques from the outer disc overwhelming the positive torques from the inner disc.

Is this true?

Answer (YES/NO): NO